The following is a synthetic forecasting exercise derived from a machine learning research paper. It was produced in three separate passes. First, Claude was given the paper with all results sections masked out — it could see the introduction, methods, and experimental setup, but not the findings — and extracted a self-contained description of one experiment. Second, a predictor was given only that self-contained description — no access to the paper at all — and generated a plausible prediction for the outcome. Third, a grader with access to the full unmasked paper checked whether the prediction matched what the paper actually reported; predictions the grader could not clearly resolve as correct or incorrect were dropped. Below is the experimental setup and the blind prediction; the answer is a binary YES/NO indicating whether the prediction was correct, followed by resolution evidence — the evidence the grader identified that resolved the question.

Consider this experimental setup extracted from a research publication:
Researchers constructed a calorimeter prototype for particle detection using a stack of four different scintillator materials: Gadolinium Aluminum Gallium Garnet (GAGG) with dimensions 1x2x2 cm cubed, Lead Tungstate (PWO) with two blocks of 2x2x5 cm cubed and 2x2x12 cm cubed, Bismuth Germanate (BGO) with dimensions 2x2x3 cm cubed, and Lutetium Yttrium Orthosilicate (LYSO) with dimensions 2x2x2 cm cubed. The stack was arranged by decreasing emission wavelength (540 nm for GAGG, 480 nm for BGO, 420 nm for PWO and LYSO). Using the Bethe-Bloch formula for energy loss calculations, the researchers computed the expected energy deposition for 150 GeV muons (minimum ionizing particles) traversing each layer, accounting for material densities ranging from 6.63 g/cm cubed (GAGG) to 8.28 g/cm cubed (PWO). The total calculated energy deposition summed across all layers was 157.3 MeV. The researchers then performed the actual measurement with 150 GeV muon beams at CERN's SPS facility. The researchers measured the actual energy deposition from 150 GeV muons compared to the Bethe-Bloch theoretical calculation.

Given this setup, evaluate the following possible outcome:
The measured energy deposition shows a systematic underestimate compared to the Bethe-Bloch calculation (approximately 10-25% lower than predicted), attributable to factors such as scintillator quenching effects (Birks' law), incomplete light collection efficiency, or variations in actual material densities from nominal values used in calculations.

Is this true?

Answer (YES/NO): YES